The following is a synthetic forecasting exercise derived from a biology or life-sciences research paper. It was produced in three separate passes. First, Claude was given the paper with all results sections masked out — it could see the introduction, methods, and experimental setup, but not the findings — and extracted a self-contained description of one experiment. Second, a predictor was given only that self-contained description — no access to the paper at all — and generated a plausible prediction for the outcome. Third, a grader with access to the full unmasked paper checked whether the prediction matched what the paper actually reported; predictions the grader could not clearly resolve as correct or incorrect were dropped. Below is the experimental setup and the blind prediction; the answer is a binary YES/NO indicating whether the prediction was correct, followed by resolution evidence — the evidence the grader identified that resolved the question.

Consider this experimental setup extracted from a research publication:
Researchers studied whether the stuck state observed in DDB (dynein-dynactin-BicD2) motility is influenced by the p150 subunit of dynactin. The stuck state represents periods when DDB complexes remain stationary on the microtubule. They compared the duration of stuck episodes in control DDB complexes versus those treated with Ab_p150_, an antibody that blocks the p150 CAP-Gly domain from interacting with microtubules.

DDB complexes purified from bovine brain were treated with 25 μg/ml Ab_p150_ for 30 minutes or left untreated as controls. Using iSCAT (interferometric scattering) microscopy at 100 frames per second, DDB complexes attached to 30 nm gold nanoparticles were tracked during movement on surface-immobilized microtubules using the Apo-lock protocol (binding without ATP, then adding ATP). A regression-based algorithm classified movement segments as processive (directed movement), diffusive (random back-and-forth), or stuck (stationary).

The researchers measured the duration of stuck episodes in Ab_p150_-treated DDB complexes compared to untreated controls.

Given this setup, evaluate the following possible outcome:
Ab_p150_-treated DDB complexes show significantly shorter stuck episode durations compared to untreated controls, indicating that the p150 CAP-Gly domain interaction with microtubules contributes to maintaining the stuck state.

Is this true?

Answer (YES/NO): NO